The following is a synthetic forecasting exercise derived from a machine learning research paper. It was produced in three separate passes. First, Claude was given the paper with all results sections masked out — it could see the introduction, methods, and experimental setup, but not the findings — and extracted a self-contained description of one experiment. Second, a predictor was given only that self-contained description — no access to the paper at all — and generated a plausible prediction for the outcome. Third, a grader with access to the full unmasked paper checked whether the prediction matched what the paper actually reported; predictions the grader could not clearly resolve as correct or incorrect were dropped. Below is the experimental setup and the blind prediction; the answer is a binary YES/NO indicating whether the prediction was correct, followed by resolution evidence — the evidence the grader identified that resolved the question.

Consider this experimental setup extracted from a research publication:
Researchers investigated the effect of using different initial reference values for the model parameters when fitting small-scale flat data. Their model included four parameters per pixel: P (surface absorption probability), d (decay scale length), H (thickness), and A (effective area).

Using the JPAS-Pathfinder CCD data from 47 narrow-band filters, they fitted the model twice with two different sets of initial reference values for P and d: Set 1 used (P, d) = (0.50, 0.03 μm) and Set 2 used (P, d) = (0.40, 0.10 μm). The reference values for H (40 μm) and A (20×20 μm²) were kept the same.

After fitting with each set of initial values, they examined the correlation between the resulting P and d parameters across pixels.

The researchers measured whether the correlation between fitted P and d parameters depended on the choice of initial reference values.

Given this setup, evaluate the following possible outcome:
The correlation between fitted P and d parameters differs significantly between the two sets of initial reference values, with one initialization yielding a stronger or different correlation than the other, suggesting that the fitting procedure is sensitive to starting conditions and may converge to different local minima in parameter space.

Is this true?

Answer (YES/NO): YES